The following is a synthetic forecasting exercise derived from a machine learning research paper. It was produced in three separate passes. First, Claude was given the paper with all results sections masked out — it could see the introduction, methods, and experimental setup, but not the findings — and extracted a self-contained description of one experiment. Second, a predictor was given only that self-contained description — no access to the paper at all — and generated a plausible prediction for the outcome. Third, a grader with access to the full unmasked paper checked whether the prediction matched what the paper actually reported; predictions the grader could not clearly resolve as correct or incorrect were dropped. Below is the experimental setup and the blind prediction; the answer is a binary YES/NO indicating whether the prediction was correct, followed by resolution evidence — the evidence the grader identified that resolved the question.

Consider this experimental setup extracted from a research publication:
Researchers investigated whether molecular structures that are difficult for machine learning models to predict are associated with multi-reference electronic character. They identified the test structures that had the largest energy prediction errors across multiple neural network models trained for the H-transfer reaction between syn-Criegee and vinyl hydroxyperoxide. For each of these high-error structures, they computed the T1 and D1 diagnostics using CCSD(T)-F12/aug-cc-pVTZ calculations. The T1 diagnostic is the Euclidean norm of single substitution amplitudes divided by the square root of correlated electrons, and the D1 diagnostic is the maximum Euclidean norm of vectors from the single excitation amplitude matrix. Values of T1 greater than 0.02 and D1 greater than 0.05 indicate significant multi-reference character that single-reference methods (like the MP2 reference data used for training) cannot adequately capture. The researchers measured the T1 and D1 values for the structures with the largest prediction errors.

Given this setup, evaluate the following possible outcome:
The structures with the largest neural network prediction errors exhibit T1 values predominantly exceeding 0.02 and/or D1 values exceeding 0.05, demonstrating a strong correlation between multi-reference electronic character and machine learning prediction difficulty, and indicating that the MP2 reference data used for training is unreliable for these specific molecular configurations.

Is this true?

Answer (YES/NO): YES